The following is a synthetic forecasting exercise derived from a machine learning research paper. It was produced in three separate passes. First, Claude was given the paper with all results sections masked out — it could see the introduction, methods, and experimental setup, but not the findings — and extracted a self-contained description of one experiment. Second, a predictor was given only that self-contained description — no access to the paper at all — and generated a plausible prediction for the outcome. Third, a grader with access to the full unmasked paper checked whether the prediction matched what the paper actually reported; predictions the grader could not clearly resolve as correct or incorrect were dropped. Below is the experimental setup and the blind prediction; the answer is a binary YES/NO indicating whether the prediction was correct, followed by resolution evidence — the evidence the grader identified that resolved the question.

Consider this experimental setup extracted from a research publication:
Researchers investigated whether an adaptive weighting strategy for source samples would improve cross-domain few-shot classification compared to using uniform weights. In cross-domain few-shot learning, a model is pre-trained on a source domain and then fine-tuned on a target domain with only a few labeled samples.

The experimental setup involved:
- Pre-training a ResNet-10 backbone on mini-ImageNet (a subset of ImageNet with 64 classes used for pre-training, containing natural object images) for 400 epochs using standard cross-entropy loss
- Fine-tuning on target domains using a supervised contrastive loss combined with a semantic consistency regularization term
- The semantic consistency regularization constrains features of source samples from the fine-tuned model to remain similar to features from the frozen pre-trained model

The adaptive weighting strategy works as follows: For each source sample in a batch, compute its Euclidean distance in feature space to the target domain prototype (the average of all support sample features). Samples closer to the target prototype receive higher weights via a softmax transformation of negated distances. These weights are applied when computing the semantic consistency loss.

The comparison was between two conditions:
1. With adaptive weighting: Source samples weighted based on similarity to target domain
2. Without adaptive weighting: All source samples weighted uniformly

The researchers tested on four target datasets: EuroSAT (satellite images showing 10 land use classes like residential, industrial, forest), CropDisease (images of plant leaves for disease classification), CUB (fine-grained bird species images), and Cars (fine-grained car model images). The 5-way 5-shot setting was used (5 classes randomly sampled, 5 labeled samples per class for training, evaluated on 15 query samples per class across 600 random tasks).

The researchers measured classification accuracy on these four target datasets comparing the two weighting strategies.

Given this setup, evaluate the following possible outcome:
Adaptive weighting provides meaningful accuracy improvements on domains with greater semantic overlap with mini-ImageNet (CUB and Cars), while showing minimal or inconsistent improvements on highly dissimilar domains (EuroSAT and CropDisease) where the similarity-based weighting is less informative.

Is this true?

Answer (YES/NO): NO